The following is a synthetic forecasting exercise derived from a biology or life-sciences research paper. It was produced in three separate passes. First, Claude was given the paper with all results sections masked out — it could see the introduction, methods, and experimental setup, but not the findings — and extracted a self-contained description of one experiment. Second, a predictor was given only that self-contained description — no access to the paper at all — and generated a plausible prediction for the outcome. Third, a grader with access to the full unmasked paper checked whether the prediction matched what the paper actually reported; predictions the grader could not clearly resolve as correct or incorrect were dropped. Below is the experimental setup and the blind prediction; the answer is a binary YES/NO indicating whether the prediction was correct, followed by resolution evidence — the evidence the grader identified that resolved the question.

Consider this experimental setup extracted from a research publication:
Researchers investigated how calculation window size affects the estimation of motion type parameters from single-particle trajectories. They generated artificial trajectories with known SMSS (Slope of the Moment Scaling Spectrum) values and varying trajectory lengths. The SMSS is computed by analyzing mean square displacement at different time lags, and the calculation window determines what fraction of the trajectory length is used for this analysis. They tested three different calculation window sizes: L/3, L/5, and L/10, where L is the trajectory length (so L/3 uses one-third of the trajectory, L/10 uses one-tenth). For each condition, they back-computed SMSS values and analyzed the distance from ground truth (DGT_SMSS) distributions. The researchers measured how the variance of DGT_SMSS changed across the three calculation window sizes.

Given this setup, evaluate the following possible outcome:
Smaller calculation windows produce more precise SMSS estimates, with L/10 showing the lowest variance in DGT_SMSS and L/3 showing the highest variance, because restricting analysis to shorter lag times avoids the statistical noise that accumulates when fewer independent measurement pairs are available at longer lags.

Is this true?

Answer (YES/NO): NO